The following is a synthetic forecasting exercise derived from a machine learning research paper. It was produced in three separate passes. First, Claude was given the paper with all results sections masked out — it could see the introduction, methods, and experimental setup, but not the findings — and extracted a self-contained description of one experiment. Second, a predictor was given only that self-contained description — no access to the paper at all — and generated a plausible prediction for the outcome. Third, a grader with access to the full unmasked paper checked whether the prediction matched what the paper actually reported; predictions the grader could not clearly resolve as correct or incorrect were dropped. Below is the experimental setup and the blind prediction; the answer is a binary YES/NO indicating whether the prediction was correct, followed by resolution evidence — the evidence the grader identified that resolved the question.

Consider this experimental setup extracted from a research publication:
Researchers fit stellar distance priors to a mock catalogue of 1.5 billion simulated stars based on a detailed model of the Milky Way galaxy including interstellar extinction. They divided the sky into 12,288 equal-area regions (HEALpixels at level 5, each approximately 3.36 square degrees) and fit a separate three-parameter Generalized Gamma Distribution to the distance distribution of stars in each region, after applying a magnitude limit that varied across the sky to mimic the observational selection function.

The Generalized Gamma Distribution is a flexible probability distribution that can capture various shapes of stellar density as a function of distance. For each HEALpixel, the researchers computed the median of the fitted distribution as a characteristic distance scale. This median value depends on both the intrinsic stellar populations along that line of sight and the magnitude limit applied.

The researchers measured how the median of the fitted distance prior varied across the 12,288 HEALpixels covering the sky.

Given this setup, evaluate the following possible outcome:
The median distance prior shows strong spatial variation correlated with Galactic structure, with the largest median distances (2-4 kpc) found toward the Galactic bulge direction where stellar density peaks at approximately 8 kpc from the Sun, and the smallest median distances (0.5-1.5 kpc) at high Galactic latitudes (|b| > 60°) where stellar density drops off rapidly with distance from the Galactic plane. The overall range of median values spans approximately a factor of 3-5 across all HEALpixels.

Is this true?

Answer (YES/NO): NO